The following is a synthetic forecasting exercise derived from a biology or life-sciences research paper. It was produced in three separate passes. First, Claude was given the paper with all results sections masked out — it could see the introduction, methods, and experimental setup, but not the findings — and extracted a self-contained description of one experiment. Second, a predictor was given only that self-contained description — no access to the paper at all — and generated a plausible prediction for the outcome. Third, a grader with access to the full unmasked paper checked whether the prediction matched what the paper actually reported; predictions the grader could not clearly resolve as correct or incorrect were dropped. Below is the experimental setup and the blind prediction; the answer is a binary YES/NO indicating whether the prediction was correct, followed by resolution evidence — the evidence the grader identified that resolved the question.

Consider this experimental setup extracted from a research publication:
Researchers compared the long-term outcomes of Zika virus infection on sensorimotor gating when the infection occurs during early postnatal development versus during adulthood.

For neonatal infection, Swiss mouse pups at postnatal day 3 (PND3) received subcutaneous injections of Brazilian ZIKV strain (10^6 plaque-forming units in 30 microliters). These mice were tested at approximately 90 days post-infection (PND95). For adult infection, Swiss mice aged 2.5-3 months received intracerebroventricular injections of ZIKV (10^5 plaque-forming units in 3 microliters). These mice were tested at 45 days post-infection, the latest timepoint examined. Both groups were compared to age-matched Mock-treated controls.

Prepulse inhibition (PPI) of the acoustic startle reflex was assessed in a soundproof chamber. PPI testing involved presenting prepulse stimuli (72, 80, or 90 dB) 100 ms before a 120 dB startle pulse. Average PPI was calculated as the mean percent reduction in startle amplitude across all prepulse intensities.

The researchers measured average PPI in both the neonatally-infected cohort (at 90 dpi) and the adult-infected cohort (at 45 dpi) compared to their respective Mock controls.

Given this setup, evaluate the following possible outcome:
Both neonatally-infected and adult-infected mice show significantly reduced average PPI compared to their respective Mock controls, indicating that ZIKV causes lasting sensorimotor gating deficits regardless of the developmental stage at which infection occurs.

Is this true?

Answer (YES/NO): NO